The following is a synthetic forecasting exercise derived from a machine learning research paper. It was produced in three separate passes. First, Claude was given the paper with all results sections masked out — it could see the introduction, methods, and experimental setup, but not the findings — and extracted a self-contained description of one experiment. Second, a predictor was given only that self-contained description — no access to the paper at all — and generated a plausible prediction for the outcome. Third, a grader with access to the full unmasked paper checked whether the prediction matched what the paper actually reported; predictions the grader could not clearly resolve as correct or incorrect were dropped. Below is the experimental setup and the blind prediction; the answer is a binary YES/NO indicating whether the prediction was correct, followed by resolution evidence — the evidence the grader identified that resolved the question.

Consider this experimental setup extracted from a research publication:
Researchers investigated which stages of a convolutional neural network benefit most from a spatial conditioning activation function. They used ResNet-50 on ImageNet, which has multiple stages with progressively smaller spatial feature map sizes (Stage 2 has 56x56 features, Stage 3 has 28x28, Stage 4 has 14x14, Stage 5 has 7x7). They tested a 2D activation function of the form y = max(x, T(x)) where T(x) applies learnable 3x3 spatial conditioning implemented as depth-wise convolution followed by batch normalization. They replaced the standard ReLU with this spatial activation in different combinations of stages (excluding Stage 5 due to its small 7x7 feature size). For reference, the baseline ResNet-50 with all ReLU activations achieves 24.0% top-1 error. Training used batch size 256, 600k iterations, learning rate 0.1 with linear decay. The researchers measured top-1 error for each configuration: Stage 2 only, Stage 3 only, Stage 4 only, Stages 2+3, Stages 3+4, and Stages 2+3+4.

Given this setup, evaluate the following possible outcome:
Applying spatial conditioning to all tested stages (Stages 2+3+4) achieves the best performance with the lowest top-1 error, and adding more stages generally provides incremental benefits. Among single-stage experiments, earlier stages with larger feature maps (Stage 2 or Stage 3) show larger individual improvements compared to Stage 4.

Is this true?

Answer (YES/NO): YES